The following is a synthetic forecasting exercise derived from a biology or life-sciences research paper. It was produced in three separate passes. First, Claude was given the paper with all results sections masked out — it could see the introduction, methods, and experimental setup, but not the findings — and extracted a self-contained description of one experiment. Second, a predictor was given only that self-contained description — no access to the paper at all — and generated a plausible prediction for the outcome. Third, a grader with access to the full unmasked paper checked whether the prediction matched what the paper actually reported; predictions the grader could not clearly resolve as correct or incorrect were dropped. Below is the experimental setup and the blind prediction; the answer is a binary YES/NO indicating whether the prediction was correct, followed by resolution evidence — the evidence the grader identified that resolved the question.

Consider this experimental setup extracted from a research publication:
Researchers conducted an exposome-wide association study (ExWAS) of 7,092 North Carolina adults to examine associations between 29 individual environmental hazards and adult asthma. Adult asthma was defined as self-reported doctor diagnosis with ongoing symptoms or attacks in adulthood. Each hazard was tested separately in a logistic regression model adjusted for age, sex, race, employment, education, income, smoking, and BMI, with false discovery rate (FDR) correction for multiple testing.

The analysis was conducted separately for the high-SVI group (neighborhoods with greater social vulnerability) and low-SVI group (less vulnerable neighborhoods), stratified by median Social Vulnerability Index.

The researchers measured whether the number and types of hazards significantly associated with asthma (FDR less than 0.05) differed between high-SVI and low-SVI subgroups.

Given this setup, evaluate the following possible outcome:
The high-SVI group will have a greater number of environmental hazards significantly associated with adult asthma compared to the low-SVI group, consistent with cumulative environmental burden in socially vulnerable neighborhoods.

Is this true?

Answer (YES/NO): YES